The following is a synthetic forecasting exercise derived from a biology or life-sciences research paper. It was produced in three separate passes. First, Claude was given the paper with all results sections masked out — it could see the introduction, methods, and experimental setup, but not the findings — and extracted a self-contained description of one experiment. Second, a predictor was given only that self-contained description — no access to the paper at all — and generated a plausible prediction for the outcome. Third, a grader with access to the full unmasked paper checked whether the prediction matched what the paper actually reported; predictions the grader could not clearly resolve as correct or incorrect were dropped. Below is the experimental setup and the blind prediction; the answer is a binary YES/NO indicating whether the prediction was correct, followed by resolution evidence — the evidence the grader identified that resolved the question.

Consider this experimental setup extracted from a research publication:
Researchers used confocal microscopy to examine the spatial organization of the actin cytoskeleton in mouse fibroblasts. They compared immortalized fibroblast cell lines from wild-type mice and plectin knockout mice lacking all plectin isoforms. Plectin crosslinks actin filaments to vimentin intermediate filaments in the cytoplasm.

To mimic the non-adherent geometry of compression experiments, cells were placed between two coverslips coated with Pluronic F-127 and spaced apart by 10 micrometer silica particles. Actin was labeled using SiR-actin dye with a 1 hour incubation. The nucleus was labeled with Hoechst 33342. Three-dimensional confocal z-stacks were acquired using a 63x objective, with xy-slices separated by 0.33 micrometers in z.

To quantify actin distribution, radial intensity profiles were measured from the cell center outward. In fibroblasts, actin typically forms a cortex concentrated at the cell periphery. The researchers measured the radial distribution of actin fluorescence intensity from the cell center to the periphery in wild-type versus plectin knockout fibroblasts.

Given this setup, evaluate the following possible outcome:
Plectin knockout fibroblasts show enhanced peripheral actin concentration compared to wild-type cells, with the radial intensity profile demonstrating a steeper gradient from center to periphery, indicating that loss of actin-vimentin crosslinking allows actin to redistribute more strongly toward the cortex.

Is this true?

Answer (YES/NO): NO